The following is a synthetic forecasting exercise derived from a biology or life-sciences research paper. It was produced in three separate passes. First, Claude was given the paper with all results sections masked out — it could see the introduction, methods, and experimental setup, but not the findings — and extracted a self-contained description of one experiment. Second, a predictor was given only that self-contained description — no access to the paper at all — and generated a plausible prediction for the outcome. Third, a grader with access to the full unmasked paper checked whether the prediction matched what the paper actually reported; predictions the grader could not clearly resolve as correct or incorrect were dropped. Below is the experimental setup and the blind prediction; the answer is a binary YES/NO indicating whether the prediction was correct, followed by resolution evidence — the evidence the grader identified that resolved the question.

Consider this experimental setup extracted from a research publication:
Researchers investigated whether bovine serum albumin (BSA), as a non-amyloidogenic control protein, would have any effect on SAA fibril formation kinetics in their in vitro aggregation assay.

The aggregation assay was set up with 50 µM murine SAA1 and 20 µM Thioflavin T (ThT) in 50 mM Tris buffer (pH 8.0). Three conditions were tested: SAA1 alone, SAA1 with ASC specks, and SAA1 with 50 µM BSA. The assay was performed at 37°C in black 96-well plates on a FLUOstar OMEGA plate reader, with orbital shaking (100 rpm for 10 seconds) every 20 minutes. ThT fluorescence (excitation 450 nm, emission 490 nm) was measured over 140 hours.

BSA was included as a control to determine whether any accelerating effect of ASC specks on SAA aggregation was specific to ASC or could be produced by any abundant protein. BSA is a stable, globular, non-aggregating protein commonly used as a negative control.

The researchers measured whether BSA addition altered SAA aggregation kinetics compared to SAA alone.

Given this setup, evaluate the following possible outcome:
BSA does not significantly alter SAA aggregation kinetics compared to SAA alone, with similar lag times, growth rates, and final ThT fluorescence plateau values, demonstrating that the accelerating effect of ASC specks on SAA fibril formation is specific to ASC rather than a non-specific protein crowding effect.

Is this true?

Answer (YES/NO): YES